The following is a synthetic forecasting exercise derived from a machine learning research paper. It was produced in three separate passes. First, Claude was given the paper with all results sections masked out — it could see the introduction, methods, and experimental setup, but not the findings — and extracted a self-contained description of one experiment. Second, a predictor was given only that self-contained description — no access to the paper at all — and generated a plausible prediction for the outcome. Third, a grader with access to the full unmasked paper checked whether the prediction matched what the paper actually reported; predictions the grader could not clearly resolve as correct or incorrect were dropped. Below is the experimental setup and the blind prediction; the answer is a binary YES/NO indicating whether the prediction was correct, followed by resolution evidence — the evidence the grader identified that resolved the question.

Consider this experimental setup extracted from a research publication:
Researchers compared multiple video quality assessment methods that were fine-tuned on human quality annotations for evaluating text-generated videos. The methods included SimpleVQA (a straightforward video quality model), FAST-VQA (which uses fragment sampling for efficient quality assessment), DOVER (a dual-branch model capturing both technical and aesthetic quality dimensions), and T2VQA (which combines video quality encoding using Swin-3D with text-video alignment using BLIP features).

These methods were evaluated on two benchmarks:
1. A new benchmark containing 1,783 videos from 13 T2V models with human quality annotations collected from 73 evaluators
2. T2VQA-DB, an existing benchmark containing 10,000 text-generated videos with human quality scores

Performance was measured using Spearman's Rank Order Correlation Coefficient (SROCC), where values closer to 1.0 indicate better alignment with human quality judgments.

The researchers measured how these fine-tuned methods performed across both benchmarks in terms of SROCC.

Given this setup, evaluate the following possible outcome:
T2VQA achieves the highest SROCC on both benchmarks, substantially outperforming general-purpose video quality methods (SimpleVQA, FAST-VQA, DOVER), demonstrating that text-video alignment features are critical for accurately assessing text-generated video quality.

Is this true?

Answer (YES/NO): NO